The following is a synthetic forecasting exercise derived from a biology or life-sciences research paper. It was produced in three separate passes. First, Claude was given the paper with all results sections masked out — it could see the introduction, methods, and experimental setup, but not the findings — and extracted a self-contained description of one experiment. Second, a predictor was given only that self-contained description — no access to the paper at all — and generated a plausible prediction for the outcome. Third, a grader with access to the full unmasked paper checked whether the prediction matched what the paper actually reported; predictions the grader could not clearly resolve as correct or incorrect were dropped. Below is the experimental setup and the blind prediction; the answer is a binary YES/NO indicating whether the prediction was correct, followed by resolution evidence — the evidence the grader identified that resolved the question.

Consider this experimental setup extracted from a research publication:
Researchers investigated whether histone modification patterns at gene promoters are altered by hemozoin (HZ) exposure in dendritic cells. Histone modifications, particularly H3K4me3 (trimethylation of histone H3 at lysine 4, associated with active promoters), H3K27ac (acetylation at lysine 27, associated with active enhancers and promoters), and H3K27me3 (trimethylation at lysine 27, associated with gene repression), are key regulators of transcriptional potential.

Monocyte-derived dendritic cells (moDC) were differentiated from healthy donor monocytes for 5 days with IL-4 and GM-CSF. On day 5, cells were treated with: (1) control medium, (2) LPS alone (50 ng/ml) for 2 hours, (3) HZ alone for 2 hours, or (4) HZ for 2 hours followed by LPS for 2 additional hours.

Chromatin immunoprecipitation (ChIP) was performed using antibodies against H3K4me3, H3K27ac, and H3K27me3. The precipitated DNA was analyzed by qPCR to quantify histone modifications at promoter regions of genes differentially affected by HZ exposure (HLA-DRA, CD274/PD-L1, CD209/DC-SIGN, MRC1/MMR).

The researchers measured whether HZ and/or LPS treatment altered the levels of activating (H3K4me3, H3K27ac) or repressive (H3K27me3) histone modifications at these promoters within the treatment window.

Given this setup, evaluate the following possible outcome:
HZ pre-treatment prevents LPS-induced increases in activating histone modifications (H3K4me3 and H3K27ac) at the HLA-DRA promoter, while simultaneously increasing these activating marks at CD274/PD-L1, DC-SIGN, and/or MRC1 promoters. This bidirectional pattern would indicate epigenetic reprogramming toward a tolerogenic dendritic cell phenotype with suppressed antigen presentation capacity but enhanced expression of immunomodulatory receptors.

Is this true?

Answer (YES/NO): NO